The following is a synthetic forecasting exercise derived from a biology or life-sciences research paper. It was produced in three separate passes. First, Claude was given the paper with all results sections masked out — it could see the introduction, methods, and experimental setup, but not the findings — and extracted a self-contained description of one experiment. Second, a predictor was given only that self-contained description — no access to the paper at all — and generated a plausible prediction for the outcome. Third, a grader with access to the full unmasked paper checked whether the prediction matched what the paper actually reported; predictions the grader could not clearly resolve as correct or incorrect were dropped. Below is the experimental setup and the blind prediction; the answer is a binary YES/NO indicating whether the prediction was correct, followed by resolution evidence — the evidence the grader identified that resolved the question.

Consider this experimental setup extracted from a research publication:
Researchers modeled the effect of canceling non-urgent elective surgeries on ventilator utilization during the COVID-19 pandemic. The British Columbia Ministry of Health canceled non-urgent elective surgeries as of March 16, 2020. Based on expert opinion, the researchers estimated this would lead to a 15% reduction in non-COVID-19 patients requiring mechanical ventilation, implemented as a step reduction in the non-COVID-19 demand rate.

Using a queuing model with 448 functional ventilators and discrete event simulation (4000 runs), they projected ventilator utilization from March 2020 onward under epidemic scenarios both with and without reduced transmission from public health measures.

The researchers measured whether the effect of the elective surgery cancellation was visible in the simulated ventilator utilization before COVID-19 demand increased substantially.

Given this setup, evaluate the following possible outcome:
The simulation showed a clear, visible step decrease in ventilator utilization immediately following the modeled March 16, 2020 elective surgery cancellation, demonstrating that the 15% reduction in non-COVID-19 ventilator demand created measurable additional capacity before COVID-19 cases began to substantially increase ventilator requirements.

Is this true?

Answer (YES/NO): NO